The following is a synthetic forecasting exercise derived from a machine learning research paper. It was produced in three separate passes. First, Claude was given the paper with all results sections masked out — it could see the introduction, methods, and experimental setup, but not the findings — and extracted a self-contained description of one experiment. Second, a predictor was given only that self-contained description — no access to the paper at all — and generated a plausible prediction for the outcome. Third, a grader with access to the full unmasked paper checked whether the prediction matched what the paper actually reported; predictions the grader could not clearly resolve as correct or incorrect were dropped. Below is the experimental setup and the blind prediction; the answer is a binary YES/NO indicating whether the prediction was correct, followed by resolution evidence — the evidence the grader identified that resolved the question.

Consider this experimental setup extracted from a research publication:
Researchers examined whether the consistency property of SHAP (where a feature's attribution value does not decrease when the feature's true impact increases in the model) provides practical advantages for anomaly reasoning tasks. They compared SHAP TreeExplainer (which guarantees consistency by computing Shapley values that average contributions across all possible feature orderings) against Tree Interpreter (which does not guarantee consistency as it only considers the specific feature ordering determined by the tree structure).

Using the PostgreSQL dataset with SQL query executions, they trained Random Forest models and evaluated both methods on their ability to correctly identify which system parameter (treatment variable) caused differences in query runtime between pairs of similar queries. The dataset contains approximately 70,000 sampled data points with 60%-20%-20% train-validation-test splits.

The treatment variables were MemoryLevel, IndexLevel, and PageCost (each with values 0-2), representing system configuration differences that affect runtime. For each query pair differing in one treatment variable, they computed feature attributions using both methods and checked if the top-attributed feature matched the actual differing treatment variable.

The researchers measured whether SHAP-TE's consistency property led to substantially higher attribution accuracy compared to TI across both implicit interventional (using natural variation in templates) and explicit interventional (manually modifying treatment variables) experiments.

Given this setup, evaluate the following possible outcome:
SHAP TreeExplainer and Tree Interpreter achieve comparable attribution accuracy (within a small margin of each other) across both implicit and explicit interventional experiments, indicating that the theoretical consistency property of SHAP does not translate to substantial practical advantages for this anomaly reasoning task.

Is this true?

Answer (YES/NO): NO